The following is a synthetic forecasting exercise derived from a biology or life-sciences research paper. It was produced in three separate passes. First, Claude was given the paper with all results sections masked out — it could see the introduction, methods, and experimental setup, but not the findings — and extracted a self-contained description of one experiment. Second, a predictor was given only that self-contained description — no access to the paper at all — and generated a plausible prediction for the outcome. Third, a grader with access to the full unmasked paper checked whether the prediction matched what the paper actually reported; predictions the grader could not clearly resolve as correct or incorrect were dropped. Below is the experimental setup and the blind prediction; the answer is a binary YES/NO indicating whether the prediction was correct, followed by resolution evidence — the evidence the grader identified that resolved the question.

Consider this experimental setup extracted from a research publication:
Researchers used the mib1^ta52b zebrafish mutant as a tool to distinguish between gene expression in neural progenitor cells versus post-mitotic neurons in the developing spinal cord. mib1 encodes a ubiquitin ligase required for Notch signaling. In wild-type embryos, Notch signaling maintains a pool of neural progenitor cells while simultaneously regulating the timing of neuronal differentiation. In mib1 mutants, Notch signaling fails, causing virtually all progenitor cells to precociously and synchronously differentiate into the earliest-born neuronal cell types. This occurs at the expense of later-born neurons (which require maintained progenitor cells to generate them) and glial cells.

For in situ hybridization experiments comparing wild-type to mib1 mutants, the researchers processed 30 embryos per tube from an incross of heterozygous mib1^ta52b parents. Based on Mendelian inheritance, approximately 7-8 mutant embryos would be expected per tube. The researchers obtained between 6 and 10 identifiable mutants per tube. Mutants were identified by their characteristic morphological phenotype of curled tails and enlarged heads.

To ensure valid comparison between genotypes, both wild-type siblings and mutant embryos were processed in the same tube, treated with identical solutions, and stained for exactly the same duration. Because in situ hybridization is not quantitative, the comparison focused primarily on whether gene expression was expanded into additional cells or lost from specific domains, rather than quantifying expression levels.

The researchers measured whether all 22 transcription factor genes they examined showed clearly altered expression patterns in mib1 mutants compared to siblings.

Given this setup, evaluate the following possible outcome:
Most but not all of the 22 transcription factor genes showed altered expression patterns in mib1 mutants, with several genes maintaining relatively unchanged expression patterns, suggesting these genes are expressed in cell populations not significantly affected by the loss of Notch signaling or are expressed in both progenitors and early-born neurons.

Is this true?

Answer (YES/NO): NO